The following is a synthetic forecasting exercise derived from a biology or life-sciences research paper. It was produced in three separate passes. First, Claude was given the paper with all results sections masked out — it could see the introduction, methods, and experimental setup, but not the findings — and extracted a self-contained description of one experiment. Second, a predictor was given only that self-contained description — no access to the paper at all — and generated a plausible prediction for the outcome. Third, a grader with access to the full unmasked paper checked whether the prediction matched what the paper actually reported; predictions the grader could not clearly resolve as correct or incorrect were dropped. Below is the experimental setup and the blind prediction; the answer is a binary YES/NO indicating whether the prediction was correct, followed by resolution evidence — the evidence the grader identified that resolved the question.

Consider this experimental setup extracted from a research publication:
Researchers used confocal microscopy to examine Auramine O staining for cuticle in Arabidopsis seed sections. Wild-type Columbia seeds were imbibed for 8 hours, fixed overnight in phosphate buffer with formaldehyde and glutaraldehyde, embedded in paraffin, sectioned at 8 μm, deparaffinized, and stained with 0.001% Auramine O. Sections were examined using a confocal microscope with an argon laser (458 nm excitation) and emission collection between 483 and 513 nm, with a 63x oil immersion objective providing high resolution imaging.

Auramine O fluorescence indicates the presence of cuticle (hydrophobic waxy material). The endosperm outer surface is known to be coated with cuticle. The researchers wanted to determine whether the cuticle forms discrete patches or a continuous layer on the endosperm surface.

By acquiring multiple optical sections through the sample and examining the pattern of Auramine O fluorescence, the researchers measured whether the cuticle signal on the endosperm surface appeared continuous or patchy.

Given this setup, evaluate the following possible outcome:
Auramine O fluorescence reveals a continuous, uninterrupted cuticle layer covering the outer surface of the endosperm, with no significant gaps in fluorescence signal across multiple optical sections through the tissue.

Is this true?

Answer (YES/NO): YES